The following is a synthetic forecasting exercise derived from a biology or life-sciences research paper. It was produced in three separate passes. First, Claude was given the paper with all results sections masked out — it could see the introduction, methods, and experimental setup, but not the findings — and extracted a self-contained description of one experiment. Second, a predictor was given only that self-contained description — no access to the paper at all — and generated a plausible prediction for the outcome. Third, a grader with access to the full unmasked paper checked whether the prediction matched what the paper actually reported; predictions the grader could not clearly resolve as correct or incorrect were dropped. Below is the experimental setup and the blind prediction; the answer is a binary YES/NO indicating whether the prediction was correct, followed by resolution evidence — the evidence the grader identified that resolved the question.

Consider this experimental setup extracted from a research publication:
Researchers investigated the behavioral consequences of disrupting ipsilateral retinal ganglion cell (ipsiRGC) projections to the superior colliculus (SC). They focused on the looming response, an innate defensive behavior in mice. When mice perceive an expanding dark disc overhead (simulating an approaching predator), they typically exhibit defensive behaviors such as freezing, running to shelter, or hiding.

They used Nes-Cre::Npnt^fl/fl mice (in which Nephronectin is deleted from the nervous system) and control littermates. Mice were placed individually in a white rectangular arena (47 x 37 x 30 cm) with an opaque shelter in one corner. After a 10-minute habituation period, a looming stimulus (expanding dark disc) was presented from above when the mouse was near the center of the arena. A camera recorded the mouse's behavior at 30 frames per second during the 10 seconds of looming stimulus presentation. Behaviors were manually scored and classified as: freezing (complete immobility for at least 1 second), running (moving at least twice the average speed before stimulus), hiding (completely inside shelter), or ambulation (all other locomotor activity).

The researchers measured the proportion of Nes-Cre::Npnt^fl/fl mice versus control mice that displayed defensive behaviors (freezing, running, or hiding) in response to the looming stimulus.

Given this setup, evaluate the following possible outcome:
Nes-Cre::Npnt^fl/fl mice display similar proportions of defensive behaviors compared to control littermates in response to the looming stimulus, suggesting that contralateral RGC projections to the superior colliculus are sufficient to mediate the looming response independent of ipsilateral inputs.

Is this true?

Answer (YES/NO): YES